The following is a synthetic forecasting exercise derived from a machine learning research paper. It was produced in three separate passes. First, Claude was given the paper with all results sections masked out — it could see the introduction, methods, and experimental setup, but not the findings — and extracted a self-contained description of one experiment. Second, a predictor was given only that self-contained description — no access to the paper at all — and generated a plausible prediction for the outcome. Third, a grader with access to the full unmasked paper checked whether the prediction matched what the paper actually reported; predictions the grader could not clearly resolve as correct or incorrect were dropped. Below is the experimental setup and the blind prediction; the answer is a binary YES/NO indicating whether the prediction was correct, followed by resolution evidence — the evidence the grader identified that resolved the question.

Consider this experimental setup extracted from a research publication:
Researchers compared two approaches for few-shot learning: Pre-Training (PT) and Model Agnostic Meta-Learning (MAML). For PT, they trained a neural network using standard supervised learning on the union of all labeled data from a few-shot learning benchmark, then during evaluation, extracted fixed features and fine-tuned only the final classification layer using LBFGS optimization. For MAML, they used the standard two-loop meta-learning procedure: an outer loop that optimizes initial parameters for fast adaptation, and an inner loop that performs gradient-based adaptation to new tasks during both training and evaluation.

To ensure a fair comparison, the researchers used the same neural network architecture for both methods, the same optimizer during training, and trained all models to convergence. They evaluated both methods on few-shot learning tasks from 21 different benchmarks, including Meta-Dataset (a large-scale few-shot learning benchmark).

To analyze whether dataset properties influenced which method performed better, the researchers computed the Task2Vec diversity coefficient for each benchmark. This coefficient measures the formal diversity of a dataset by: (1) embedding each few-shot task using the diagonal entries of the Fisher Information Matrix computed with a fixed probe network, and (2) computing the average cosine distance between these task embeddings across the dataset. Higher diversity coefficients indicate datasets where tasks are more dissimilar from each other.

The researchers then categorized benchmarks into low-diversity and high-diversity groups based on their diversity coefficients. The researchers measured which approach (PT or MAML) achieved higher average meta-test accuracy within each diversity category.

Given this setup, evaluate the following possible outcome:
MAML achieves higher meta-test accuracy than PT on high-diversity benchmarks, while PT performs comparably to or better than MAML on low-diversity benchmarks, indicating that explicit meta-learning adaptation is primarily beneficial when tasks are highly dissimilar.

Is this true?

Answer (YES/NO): YES